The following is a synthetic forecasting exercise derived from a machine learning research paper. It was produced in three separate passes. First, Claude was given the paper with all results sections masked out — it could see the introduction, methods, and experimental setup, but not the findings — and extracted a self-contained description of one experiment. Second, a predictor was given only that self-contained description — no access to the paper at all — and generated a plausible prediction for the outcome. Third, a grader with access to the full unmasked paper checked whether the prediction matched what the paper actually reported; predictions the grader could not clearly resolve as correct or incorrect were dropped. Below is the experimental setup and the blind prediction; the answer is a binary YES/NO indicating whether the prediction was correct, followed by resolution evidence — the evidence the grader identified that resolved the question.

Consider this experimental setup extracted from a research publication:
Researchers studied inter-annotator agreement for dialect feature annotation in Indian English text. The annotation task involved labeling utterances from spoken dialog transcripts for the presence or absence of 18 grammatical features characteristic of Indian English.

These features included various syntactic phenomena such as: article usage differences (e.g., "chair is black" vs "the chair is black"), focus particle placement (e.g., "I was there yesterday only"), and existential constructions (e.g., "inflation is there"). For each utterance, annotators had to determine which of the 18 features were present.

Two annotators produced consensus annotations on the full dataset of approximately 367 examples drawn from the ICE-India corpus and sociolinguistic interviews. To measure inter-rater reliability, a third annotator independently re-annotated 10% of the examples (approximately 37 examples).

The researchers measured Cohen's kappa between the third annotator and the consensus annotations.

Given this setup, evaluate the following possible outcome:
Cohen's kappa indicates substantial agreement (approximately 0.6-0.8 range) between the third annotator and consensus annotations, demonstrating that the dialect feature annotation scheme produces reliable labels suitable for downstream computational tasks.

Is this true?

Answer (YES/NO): YES